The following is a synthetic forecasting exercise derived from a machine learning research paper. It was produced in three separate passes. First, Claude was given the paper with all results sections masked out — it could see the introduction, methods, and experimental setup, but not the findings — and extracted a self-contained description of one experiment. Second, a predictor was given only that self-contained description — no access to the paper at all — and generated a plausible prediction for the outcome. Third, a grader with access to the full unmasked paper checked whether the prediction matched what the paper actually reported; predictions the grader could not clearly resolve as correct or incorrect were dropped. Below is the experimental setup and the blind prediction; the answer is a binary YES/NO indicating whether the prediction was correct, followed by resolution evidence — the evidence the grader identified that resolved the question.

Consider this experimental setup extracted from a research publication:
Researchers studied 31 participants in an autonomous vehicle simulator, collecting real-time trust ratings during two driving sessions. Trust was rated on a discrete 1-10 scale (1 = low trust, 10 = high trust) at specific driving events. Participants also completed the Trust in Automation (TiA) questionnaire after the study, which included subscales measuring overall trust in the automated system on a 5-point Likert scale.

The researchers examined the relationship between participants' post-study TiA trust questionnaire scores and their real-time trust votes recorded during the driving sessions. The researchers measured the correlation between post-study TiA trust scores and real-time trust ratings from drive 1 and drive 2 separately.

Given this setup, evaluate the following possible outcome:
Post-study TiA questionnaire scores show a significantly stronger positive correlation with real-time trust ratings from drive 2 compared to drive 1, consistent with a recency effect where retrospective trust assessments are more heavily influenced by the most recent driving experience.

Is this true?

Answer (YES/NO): NO